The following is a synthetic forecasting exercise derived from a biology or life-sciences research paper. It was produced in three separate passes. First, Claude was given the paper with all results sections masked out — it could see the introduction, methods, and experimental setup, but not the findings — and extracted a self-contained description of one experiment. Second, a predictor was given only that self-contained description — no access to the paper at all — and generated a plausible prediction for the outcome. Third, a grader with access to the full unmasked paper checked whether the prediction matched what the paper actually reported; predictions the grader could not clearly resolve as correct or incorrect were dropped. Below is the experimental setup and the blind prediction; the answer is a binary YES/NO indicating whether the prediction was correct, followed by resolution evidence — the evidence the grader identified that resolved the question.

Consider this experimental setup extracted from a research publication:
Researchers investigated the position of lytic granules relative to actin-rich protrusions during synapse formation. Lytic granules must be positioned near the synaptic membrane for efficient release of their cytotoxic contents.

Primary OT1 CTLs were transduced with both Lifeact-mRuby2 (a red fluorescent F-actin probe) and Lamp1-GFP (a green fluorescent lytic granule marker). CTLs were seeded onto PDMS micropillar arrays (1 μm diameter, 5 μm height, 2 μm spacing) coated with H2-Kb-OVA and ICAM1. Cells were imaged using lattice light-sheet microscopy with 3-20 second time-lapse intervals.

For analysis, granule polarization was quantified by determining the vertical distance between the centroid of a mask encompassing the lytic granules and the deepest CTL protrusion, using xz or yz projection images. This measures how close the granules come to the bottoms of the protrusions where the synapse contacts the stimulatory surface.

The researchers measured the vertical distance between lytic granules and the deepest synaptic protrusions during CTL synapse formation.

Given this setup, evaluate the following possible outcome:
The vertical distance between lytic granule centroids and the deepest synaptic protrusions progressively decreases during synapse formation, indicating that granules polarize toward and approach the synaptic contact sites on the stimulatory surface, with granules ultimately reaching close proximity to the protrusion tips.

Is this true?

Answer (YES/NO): NO